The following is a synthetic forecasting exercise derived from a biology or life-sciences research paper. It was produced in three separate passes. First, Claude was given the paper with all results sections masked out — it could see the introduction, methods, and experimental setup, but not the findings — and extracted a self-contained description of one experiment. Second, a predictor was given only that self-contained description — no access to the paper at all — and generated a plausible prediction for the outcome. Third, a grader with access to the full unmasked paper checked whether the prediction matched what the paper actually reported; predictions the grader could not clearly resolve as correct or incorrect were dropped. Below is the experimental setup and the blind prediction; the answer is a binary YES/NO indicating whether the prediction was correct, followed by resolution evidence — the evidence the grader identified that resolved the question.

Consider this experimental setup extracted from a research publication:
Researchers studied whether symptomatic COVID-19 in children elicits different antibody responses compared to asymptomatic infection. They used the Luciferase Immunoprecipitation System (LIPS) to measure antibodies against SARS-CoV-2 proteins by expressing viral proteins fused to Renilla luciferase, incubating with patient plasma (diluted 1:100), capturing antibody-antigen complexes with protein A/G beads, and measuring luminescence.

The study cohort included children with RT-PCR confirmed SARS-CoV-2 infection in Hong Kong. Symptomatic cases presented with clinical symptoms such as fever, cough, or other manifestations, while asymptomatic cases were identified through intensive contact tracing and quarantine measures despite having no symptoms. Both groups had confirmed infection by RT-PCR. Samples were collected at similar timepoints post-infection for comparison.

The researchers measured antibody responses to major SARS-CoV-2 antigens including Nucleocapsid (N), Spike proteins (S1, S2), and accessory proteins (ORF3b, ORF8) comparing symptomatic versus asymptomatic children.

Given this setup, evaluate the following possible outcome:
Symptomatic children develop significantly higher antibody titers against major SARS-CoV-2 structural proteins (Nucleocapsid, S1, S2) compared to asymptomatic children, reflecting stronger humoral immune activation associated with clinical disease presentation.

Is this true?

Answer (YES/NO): NO